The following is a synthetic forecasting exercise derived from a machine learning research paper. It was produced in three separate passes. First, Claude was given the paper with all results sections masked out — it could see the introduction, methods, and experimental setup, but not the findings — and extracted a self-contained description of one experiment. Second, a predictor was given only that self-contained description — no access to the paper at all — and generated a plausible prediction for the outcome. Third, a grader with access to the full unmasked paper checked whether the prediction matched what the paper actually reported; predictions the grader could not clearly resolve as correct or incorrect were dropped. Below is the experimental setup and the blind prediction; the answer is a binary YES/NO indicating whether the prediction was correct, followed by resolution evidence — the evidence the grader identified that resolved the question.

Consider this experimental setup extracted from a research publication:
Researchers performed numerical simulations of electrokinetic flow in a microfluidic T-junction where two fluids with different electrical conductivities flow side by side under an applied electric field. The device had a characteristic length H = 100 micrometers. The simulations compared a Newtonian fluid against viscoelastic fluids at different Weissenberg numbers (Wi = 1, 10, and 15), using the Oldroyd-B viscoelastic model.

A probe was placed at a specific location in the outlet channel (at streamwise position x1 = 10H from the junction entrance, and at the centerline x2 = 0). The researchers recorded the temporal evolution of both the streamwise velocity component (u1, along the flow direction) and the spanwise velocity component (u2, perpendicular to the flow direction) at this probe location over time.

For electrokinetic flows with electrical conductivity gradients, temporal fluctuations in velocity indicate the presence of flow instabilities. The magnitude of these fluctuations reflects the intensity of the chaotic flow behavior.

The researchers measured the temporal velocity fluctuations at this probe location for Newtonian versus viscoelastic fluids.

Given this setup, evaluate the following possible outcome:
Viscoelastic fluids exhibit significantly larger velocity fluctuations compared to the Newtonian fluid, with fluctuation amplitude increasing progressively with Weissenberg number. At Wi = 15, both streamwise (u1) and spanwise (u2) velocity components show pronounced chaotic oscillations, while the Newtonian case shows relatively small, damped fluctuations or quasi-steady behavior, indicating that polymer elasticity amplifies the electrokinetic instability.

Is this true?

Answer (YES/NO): NO